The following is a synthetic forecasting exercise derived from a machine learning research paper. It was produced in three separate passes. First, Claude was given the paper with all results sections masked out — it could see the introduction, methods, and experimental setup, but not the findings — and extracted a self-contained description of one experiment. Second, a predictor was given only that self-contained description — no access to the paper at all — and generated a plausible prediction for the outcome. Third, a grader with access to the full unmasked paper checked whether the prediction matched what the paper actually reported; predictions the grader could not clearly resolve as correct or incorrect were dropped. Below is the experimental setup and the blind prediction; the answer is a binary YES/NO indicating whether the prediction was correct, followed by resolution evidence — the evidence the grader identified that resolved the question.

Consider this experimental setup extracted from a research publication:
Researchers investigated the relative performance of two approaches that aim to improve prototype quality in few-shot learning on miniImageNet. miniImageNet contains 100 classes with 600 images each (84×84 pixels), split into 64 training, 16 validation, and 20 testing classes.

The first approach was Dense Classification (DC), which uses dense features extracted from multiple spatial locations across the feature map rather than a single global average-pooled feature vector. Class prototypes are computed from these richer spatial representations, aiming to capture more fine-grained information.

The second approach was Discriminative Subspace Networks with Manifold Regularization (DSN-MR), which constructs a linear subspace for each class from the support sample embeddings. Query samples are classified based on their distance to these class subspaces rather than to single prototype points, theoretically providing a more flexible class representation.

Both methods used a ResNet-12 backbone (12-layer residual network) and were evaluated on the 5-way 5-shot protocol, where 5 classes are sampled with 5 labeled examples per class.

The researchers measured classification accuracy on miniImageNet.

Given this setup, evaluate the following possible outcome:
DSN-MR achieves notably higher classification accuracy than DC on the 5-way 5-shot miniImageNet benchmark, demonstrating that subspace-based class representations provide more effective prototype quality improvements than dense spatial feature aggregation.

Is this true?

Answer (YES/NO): NO